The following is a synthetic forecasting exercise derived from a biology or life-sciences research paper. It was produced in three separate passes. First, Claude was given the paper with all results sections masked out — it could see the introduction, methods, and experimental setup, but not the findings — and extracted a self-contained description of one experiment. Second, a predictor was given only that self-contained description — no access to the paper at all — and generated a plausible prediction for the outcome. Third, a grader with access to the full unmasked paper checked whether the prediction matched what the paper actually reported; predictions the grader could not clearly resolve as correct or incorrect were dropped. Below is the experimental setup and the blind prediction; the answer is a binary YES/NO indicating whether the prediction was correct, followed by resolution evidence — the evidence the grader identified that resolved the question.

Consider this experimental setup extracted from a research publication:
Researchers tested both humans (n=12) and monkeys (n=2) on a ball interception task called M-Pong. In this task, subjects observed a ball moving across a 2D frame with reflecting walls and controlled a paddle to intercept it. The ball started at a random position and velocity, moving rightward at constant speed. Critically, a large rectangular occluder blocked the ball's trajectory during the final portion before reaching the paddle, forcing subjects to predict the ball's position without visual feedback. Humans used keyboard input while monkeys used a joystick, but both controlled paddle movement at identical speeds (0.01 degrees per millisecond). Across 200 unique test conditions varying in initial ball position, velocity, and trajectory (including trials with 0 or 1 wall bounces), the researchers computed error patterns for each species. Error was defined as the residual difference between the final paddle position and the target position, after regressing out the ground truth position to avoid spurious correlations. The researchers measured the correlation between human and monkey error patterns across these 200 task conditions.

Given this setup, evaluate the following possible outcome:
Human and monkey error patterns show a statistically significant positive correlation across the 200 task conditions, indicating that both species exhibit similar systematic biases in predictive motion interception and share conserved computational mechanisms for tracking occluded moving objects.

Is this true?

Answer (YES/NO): YES